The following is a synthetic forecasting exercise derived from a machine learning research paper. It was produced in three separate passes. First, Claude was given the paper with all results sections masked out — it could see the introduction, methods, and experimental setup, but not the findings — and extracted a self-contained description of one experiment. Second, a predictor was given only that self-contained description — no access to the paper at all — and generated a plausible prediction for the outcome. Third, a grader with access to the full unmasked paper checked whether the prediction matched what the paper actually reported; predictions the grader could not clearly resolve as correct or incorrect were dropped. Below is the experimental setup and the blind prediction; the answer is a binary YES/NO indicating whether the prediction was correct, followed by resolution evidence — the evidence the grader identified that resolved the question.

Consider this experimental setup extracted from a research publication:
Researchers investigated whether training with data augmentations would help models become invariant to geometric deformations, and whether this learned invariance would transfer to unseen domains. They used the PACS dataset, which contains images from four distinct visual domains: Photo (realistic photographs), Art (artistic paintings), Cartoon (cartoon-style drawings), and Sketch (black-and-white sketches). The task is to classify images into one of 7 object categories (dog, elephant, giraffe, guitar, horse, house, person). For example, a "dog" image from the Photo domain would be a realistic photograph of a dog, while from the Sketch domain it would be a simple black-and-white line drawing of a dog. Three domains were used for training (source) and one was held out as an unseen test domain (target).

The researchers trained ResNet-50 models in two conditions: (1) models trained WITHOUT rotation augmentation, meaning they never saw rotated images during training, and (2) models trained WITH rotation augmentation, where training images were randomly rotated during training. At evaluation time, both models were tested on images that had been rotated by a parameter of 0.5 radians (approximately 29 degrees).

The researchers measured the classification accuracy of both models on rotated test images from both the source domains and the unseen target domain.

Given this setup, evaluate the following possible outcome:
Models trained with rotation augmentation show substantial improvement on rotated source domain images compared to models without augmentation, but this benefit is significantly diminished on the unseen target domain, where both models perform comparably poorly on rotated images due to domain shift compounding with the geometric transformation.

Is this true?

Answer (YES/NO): NO